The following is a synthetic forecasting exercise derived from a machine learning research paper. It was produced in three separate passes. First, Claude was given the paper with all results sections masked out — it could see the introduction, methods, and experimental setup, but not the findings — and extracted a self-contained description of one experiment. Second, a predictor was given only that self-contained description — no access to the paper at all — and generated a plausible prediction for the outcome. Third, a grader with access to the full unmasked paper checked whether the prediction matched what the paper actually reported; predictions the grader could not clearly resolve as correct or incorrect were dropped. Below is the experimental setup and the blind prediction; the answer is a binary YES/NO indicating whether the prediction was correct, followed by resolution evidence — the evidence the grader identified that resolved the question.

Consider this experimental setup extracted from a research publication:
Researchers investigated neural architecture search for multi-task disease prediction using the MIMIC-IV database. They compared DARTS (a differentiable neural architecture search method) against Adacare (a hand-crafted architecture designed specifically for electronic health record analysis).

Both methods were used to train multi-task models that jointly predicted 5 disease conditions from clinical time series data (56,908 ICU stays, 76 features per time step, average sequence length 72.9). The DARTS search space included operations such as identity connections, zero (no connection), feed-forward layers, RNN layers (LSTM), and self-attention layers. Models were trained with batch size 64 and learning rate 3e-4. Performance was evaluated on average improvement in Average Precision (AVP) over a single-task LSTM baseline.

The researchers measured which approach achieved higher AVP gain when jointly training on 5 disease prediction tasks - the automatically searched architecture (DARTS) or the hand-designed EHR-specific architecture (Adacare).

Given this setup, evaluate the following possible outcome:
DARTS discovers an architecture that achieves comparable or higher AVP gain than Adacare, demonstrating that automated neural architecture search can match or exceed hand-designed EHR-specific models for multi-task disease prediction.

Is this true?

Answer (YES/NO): NO